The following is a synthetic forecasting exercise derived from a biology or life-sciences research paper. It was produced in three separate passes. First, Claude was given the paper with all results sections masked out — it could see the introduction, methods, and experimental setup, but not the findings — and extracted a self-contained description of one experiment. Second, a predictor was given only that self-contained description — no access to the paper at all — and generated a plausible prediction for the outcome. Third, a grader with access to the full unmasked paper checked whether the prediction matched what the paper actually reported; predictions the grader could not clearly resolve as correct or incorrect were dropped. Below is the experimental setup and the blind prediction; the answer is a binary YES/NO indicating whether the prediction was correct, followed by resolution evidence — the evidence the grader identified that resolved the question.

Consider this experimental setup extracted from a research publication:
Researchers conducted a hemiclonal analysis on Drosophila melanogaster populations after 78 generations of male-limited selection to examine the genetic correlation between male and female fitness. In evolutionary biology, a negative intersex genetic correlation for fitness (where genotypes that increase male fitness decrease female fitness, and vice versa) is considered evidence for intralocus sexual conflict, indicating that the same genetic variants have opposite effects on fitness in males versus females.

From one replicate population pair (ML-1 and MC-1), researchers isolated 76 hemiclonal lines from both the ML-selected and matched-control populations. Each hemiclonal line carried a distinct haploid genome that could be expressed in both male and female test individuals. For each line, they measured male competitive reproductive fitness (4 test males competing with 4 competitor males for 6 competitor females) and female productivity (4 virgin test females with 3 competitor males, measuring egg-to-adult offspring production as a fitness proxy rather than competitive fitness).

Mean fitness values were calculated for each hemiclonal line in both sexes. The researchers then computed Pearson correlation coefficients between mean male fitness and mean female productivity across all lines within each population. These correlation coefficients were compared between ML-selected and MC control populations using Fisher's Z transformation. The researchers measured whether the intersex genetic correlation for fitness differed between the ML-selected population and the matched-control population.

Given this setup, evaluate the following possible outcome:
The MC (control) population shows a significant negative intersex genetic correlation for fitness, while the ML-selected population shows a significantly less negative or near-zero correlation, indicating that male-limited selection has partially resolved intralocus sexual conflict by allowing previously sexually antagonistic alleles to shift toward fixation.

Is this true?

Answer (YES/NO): NO